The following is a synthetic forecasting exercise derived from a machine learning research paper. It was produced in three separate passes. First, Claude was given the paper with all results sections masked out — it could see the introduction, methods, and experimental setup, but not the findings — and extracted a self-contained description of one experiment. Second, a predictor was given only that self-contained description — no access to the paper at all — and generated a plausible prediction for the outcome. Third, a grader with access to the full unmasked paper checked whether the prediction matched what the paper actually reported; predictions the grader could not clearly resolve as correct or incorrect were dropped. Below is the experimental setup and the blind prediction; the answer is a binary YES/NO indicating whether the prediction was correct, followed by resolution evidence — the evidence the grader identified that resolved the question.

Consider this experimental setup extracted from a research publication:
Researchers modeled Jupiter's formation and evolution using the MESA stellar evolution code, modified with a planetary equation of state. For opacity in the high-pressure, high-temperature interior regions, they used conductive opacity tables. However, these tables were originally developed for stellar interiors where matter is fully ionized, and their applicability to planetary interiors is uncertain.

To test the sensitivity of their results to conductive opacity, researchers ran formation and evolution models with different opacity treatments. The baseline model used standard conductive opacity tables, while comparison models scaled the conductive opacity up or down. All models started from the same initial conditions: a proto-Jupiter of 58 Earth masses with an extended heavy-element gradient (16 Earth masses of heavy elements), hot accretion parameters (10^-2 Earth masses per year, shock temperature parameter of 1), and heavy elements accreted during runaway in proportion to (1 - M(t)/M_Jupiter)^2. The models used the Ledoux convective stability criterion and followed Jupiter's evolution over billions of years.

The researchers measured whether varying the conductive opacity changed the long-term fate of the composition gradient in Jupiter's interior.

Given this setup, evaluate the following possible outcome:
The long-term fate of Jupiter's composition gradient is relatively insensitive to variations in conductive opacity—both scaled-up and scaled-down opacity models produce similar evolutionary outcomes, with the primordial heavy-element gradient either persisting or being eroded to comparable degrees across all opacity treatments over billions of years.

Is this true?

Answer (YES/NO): YES